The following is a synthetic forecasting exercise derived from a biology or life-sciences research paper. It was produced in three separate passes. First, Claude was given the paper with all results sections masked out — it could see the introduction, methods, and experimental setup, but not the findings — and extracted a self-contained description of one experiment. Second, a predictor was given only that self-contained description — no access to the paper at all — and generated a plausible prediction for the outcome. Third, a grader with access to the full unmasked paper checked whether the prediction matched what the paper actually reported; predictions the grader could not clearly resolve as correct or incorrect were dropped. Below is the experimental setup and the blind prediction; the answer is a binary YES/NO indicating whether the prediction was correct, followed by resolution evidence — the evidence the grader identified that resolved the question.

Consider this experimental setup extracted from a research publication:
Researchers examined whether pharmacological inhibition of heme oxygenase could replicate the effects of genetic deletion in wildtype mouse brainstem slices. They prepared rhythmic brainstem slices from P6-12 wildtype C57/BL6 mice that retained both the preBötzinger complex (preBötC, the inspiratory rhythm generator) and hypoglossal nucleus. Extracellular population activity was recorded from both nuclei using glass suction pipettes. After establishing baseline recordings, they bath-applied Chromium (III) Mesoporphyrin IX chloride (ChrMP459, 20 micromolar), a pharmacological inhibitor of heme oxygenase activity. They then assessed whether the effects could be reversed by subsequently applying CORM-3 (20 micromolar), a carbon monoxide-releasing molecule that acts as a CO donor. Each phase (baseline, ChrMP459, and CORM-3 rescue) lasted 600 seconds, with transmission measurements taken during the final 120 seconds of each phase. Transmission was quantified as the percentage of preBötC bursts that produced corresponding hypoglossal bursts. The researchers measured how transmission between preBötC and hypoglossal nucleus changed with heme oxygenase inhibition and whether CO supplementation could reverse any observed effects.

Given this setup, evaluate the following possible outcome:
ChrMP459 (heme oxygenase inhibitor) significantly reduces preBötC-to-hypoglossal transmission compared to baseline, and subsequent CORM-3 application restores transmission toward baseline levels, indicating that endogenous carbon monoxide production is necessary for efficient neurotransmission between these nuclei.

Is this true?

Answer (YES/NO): YES